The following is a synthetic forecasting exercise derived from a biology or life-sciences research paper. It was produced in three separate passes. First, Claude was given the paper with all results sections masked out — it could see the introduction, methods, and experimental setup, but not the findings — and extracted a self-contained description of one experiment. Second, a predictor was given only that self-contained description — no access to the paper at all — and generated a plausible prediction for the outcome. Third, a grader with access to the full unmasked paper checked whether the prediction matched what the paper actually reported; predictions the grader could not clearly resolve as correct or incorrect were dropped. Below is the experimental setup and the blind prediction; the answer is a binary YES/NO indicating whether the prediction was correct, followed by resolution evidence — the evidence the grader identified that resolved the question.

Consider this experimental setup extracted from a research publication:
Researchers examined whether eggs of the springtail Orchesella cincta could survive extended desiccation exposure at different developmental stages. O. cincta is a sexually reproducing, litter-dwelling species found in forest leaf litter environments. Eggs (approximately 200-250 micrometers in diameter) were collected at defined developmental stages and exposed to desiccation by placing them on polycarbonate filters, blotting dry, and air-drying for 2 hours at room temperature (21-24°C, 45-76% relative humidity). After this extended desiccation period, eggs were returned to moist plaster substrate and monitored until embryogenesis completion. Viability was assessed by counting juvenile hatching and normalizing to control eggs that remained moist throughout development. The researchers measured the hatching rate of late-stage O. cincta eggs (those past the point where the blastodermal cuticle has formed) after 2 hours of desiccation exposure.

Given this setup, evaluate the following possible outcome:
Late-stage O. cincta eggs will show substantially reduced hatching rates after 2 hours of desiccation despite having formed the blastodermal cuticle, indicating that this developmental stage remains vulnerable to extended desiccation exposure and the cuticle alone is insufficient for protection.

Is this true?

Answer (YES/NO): NO